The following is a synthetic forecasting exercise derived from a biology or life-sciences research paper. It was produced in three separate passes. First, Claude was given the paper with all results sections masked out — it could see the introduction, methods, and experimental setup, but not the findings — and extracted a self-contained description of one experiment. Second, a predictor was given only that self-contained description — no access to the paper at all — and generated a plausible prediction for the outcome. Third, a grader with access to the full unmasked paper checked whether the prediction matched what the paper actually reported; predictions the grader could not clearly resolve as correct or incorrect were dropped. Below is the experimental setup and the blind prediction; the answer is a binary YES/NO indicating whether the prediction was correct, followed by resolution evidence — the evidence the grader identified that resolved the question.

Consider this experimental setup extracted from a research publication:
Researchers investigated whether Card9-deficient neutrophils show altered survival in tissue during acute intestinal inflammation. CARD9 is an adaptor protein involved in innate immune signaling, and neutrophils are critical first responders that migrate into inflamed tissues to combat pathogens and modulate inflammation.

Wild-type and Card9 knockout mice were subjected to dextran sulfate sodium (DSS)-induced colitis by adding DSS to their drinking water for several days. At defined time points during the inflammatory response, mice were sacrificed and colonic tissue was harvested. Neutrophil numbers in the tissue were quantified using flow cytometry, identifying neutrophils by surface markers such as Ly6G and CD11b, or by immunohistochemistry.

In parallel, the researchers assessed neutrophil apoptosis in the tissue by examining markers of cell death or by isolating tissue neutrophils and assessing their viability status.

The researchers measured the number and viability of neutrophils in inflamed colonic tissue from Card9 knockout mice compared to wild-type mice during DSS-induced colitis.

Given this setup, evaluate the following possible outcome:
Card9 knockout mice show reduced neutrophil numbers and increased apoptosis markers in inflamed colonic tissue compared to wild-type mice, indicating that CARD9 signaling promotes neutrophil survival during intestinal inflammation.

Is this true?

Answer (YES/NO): YES